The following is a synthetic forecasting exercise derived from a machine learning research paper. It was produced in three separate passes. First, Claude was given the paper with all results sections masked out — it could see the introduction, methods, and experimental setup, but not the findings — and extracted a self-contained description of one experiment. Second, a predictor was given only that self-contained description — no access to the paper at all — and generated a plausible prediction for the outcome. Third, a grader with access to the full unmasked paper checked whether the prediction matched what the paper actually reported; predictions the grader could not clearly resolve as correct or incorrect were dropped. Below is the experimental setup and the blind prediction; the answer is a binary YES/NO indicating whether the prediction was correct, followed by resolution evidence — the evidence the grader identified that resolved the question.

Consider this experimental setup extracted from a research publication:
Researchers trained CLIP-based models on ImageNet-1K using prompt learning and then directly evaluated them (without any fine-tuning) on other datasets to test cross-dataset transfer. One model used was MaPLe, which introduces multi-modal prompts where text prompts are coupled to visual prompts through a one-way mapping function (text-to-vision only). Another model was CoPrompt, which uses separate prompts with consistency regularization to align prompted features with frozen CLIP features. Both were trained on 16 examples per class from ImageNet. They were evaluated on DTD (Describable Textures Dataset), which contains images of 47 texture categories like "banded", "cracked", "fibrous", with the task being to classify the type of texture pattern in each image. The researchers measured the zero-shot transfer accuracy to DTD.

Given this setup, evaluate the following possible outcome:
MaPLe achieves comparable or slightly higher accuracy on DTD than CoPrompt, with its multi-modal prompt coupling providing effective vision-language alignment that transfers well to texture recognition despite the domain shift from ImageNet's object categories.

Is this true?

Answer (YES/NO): NO